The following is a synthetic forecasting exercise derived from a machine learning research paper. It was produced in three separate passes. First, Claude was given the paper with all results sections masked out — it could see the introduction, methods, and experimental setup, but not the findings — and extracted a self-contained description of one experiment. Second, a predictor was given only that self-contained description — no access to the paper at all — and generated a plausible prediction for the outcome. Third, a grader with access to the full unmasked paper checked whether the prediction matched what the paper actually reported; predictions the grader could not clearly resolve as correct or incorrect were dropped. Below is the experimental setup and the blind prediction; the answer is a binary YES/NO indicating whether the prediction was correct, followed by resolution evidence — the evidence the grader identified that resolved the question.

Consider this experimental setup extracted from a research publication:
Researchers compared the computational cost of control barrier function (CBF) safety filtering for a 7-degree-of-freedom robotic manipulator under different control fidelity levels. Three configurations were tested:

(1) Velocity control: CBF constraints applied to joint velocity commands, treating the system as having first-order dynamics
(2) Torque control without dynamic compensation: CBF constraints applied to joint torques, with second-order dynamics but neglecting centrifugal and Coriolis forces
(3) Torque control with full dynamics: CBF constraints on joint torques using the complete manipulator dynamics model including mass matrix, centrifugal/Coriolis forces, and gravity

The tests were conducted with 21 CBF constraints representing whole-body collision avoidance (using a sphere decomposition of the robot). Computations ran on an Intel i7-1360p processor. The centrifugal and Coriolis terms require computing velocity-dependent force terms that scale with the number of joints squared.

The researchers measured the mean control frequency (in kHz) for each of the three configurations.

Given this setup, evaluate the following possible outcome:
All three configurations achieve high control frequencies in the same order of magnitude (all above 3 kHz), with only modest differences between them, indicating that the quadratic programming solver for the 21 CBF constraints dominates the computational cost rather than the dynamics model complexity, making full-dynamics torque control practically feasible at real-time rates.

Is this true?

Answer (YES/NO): NO